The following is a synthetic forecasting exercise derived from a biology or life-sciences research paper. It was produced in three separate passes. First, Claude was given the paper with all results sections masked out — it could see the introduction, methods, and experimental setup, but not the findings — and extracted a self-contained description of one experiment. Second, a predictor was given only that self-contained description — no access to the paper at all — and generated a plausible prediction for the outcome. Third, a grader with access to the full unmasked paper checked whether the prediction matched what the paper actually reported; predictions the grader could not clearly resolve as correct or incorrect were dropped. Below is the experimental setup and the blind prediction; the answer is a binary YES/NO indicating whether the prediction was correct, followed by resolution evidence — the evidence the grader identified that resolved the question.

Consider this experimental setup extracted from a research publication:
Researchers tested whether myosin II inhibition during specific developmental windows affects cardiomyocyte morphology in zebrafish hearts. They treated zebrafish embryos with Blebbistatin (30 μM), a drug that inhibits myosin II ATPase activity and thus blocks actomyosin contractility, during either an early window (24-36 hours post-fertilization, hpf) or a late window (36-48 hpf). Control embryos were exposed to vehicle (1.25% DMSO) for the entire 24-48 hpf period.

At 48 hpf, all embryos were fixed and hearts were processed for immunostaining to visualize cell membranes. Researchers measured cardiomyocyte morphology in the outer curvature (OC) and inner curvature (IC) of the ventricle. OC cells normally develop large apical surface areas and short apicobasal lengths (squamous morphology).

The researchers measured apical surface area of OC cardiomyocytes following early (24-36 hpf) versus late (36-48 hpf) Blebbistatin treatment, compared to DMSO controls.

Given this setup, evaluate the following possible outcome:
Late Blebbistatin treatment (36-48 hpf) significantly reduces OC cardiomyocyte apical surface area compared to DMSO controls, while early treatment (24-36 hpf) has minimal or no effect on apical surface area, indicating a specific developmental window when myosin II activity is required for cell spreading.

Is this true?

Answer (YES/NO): NO